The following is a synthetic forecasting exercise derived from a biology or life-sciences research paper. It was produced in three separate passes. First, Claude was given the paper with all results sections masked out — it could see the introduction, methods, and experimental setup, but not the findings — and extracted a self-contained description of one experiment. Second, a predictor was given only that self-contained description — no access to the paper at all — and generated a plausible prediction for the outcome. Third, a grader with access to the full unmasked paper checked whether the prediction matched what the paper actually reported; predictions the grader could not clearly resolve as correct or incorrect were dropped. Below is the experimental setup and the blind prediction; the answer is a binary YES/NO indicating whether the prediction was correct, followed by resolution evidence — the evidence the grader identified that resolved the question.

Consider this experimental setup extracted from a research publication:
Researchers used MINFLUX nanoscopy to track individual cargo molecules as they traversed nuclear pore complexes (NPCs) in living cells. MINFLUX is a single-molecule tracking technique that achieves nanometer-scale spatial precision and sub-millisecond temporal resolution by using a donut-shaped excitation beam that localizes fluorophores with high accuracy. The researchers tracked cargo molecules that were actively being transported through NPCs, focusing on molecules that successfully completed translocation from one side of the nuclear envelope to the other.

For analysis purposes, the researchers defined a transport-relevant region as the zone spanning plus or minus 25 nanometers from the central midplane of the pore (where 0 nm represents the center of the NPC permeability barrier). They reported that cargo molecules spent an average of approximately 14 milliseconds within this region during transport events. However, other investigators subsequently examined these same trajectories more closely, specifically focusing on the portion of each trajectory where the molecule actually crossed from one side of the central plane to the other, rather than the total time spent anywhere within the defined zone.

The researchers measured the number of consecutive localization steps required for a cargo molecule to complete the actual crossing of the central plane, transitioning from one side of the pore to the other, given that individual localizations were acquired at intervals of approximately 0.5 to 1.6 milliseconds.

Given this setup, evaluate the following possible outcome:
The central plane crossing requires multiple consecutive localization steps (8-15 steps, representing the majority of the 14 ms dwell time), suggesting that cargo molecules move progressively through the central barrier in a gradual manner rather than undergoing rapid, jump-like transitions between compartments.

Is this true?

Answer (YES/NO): NO